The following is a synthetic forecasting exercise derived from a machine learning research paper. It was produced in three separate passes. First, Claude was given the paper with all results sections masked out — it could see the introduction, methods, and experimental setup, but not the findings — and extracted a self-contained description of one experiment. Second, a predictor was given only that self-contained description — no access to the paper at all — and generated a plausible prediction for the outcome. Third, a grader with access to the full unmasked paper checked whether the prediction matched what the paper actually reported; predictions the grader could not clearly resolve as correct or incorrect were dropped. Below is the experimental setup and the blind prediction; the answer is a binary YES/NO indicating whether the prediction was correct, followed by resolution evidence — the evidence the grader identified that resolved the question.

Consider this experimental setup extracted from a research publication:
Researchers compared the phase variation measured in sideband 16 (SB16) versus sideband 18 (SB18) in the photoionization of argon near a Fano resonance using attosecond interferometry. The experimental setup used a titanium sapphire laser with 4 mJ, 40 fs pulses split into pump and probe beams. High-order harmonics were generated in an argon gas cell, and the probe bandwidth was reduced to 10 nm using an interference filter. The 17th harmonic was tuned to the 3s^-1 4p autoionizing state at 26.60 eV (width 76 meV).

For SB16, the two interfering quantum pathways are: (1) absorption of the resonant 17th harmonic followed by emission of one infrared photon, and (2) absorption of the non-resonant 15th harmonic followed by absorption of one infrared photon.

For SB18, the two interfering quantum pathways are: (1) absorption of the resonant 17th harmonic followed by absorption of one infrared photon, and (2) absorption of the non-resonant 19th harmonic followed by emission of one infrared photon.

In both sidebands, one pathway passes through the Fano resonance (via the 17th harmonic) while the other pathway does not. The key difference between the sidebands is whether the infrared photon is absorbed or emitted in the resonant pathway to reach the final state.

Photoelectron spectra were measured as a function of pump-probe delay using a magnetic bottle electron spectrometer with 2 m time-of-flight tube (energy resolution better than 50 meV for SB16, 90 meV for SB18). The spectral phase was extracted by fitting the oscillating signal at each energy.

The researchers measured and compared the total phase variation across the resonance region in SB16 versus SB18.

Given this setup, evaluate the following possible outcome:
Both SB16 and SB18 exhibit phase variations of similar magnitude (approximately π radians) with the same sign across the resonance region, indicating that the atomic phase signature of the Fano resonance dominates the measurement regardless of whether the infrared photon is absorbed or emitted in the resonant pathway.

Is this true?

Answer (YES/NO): NO